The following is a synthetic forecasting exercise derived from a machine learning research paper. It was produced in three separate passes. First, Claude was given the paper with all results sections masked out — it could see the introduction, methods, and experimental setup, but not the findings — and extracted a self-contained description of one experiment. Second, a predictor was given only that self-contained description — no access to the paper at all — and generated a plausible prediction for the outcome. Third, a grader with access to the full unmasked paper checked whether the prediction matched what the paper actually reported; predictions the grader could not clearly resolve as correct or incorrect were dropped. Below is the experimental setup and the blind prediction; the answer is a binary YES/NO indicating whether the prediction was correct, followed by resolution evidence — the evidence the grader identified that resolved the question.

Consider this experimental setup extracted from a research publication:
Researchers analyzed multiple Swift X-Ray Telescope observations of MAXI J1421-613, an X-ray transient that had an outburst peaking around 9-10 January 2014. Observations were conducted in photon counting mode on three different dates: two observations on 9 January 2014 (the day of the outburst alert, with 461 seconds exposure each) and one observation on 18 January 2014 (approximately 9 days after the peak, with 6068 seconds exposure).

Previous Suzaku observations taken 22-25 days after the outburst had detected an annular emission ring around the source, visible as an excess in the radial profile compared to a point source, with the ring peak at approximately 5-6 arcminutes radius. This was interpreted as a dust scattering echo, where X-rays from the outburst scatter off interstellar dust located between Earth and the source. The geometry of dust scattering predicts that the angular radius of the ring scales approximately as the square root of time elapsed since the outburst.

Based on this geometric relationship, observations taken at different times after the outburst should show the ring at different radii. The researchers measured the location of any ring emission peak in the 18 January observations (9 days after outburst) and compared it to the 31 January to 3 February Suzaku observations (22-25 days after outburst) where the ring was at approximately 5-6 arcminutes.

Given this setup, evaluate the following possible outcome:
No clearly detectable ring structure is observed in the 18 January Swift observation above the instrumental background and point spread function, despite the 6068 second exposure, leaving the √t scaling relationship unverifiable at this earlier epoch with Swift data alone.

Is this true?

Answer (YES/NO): NO